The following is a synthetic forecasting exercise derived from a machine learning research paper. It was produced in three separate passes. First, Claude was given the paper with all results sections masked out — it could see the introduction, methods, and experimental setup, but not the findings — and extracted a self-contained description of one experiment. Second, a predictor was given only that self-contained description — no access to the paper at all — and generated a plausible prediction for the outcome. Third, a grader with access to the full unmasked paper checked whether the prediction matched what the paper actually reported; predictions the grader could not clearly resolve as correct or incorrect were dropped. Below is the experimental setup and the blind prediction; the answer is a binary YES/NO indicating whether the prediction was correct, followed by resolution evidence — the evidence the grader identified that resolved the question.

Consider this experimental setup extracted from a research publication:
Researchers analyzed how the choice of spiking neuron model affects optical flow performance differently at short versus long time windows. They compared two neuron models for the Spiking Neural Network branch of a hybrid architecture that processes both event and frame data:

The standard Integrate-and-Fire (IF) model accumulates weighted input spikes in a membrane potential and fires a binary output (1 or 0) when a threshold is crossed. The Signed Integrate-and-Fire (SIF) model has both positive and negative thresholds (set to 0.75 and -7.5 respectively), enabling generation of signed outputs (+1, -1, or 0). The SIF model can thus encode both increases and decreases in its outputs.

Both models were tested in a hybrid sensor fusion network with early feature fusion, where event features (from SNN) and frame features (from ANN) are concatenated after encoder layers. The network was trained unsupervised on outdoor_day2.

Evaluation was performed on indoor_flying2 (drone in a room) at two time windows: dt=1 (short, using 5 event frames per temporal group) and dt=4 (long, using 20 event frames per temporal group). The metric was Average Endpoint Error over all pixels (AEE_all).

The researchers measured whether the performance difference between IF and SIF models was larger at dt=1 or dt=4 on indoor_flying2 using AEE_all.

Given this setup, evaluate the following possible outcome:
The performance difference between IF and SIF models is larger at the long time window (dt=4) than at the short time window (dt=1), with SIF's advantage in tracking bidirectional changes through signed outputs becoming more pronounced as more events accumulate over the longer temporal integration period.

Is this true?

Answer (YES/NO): YES